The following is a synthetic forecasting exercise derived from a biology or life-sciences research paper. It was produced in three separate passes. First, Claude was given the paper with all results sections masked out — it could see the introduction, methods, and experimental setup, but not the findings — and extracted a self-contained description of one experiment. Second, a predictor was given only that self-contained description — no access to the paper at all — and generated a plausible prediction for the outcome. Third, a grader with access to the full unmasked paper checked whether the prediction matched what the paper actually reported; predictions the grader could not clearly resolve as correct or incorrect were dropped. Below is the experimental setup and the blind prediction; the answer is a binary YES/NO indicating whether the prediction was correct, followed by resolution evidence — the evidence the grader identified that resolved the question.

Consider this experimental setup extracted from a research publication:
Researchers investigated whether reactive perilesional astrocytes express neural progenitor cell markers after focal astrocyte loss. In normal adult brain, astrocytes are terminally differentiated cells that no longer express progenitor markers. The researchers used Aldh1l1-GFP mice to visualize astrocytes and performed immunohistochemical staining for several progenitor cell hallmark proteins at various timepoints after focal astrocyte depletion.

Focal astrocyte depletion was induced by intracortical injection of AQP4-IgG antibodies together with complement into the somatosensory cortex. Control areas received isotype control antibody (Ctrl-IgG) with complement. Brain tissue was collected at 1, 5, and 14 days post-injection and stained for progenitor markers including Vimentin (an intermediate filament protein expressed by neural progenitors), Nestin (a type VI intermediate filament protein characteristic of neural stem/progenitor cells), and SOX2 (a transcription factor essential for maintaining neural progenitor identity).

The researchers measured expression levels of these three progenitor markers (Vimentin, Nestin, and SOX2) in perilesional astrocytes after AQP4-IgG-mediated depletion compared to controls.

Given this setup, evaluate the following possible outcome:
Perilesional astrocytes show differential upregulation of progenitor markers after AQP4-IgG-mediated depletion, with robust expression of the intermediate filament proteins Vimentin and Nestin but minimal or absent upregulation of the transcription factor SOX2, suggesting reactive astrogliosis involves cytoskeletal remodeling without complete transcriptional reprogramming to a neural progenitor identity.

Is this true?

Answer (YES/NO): YES